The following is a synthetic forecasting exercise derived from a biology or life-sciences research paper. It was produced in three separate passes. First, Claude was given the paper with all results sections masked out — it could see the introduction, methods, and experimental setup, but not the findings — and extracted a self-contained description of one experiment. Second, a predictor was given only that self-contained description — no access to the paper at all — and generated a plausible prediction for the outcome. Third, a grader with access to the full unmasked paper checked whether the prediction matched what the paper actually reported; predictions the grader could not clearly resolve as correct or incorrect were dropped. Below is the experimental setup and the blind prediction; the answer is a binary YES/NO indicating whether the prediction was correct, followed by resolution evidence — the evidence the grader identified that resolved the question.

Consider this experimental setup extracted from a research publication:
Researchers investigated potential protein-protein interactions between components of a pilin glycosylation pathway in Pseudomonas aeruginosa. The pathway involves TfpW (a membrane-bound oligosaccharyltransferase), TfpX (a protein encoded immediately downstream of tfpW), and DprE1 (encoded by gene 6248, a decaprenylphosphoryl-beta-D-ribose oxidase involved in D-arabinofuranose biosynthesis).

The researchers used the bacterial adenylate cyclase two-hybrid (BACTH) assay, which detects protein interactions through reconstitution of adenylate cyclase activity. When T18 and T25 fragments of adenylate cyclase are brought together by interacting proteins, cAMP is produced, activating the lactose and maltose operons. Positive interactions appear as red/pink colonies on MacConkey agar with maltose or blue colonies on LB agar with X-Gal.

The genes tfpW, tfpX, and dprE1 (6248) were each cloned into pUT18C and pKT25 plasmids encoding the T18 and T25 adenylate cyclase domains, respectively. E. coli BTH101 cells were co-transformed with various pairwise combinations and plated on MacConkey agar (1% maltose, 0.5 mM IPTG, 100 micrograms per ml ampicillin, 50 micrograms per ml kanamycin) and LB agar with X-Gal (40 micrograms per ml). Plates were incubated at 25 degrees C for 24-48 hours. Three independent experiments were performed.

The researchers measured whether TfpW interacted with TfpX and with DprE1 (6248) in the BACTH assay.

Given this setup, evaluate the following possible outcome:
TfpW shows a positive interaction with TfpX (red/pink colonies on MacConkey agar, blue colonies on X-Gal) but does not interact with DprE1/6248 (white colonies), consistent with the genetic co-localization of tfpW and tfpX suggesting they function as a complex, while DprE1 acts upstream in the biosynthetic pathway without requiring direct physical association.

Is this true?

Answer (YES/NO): YES